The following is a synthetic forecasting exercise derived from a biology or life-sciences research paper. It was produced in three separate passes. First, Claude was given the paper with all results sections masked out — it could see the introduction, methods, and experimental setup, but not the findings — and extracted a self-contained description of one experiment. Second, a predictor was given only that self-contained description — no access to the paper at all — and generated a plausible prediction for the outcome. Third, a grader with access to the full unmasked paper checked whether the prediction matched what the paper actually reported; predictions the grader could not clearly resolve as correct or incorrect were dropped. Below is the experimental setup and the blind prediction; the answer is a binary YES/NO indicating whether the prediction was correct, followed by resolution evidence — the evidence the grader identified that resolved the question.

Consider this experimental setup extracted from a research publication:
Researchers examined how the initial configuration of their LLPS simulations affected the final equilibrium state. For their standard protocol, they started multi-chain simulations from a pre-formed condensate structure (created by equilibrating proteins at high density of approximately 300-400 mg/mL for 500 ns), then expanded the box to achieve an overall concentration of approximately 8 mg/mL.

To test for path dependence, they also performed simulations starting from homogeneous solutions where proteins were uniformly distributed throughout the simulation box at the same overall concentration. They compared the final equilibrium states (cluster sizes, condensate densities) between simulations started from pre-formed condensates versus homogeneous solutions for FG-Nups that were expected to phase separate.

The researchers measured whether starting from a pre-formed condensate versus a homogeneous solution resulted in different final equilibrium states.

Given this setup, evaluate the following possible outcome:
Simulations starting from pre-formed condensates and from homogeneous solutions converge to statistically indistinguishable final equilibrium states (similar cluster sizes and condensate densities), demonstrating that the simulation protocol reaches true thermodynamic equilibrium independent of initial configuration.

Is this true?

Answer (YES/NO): YES